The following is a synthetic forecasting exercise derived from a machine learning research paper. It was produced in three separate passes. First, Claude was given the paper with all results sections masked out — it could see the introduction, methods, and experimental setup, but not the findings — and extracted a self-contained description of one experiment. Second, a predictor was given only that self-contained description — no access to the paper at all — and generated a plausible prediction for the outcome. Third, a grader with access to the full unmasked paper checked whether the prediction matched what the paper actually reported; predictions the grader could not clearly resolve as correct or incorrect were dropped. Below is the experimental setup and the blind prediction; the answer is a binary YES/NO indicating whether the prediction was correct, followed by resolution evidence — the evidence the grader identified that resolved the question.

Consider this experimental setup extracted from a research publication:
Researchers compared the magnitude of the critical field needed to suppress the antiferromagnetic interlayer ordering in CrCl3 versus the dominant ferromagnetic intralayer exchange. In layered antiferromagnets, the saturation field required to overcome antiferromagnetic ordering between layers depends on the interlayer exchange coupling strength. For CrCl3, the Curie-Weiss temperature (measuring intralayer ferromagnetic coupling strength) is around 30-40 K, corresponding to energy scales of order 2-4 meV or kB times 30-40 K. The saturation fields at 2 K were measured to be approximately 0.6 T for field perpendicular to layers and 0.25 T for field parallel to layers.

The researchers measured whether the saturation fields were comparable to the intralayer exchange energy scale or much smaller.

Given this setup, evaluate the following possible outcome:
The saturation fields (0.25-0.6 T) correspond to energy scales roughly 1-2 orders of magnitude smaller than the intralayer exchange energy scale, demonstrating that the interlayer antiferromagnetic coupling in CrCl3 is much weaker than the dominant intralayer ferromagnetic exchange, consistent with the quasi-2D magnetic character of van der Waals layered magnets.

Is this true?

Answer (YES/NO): YES